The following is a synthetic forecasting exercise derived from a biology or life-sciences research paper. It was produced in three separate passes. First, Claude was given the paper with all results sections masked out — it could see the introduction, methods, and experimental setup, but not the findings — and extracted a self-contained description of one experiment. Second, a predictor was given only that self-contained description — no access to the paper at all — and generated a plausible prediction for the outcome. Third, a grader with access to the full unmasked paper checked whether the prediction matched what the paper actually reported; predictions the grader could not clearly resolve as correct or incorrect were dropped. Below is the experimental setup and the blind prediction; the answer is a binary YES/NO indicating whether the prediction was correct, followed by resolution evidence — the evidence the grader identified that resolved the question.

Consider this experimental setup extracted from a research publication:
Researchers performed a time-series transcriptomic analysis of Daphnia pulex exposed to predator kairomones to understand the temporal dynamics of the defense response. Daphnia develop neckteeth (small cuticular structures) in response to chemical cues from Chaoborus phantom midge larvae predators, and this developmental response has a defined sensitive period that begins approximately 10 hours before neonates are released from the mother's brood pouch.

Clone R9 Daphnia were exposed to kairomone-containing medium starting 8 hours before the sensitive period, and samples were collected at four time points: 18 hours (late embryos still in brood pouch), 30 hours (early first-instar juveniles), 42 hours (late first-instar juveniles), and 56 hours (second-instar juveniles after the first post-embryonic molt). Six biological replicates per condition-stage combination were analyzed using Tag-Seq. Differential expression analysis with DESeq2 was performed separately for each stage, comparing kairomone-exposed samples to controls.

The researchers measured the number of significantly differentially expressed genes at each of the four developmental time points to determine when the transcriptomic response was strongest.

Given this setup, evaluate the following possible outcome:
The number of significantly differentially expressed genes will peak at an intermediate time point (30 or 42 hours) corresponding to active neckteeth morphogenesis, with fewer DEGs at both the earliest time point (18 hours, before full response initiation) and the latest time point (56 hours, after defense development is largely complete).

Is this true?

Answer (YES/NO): NO